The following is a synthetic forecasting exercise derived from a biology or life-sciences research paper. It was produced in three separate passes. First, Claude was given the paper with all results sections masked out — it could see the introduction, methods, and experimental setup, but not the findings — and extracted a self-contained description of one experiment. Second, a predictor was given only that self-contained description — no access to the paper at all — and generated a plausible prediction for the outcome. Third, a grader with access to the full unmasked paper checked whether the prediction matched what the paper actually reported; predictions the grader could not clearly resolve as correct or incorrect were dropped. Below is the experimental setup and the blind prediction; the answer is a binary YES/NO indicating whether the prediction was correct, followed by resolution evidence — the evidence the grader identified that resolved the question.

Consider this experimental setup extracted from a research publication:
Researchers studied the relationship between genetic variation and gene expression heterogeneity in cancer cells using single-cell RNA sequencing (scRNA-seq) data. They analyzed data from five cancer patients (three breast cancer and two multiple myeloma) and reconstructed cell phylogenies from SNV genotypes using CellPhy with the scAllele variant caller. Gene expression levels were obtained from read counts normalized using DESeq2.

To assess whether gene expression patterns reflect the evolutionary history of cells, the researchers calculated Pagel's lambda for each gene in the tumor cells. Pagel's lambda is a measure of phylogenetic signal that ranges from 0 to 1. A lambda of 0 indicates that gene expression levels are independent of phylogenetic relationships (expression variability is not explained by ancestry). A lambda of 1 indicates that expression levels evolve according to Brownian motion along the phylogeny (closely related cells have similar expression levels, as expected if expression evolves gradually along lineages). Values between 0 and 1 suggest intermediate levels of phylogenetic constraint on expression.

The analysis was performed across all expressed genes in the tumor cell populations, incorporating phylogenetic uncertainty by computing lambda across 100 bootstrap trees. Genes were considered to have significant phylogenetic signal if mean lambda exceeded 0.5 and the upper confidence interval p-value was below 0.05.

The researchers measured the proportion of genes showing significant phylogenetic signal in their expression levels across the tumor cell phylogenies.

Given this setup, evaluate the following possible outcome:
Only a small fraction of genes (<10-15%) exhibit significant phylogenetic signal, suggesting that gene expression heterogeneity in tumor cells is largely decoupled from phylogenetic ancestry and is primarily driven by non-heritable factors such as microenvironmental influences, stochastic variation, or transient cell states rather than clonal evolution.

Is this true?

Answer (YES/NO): YES